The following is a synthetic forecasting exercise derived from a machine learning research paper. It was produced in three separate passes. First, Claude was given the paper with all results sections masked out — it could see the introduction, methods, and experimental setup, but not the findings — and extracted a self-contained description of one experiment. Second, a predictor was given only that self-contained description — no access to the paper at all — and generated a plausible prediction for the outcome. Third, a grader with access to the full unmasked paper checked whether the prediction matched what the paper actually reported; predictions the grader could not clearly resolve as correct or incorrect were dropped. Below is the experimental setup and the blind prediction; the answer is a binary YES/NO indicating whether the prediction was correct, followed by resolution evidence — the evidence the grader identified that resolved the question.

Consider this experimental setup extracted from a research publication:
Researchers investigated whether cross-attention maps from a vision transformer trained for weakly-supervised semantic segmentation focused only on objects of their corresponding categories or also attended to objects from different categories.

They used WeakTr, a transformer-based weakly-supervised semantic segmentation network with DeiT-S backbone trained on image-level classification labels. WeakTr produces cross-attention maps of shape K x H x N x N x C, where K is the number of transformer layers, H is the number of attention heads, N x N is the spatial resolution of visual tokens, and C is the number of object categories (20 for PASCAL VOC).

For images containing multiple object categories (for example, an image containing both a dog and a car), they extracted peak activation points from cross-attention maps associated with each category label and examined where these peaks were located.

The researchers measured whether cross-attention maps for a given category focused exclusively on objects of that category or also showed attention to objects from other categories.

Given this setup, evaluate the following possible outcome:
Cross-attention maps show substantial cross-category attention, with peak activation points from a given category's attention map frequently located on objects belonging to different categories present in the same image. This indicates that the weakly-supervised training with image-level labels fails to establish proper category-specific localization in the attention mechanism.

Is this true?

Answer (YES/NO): NO